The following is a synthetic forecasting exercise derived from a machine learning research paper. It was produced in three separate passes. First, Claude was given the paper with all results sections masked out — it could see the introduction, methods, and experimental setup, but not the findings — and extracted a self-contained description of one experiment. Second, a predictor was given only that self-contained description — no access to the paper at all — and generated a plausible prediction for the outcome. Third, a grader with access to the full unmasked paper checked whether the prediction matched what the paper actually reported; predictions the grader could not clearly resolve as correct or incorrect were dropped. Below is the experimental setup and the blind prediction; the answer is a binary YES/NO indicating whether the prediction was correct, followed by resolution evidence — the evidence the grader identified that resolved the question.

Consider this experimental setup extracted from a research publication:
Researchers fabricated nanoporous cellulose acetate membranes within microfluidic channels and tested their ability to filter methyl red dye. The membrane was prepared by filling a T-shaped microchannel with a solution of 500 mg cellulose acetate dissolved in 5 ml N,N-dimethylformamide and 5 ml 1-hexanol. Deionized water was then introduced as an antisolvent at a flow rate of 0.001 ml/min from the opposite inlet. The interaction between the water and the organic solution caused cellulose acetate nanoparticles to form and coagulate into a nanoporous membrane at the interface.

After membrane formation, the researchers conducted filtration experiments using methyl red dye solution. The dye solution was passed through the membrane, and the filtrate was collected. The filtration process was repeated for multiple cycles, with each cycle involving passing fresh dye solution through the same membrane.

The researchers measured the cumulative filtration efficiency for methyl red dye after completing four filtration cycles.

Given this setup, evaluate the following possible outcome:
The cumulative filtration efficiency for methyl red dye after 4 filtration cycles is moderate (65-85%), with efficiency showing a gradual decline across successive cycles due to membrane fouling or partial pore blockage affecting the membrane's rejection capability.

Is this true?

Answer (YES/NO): NO